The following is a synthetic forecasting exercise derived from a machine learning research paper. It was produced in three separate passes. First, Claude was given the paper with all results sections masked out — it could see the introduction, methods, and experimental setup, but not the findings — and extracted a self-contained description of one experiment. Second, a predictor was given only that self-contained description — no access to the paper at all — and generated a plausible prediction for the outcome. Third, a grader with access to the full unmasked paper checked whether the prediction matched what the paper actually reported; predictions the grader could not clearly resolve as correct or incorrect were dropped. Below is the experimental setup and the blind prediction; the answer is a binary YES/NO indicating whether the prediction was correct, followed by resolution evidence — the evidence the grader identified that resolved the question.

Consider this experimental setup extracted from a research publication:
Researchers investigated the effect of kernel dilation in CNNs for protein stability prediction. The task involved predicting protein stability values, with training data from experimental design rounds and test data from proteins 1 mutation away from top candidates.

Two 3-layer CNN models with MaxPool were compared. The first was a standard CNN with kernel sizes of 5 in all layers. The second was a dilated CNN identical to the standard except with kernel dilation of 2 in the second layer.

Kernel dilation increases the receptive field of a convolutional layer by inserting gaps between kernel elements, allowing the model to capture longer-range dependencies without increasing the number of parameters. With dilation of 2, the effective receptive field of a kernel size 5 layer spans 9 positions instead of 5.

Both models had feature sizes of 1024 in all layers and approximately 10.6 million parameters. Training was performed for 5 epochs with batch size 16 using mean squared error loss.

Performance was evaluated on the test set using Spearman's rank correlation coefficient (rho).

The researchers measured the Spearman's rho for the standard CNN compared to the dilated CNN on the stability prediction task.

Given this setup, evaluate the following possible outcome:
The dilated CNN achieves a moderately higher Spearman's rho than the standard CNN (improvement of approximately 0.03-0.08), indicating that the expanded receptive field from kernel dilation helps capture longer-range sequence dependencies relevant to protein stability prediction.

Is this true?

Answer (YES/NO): NO